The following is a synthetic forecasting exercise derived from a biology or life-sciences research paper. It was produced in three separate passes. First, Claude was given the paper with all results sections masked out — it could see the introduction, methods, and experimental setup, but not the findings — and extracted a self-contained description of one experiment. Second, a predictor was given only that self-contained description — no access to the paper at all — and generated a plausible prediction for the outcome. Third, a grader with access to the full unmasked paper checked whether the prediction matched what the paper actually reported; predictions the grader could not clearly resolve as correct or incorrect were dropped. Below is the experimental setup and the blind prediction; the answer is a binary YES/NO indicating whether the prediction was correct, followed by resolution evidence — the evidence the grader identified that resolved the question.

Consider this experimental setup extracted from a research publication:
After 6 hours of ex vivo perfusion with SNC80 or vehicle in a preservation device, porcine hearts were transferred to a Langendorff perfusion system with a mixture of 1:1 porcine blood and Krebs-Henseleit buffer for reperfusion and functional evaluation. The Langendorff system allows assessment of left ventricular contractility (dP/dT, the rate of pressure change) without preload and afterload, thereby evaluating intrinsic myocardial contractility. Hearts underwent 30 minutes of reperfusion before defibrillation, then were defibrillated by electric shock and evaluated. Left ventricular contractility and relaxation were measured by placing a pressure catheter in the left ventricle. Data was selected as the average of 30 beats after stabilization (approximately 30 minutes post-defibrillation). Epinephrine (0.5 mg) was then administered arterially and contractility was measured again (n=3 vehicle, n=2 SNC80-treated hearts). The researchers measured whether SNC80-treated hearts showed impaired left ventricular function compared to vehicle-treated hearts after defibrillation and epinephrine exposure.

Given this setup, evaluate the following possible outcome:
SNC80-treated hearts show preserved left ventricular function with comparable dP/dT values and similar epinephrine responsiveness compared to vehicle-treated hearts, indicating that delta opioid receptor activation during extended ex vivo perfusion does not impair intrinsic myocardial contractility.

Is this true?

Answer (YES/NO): YES